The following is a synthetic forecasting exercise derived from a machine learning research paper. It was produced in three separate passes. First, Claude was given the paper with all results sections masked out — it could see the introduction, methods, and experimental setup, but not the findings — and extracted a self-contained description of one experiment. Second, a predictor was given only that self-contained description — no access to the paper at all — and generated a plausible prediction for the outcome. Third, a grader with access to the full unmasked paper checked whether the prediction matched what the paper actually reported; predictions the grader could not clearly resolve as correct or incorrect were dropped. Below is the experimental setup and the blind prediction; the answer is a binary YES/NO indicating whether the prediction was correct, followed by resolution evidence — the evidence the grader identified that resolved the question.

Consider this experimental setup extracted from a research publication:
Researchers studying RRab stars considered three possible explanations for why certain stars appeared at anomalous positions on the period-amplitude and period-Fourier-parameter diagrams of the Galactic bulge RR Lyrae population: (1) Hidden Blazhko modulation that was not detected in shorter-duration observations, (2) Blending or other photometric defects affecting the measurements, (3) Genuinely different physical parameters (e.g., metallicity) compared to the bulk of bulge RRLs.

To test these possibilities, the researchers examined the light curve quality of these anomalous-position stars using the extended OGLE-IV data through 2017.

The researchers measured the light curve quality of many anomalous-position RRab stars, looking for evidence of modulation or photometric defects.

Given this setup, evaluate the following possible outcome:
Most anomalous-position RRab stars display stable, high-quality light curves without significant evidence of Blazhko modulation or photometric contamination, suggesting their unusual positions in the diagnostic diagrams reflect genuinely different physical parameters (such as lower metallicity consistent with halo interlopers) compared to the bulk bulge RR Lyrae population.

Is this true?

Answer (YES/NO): NO